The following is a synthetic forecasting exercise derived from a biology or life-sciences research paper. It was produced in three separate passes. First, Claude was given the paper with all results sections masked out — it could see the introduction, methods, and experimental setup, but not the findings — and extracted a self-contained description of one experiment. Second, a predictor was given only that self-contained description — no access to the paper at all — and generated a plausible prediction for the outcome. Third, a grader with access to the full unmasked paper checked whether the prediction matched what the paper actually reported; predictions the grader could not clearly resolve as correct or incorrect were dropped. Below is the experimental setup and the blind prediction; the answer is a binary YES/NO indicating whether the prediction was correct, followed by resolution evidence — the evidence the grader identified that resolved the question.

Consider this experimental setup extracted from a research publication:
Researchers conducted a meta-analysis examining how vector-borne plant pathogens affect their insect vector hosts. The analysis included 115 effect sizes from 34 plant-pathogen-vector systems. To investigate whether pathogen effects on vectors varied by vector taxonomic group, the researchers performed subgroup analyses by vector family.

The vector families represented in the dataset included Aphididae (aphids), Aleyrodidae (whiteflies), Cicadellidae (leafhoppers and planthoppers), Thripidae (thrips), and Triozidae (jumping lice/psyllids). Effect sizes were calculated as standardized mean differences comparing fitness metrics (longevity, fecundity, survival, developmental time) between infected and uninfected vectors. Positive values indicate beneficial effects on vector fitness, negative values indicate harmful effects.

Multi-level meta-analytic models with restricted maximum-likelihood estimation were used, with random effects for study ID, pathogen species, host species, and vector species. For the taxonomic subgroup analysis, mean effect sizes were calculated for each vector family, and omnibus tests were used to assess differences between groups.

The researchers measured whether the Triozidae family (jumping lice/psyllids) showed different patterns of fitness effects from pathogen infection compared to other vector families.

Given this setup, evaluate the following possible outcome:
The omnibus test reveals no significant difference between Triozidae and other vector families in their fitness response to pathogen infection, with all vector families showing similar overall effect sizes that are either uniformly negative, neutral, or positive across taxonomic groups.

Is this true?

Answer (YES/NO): NO